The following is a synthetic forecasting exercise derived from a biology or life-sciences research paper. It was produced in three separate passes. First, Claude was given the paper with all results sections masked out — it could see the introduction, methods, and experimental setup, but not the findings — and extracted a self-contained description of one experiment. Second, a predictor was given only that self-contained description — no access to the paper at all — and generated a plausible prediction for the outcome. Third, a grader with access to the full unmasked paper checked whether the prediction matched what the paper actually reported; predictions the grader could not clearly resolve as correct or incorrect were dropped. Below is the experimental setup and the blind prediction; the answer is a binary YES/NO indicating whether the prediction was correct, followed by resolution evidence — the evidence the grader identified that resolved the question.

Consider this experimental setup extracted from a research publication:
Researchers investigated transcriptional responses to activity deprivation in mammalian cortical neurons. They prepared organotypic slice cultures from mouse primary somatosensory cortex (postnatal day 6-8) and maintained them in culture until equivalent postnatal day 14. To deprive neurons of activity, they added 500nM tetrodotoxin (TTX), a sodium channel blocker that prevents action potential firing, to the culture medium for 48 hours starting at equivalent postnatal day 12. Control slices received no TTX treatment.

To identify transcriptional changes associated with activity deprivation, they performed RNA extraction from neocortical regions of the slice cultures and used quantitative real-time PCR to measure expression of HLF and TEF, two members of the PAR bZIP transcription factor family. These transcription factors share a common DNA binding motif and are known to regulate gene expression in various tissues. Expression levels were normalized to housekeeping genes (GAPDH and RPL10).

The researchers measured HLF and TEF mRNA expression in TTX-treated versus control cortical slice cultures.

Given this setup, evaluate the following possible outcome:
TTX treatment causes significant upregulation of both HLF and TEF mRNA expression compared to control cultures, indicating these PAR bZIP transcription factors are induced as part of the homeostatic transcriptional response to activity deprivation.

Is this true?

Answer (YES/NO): YES